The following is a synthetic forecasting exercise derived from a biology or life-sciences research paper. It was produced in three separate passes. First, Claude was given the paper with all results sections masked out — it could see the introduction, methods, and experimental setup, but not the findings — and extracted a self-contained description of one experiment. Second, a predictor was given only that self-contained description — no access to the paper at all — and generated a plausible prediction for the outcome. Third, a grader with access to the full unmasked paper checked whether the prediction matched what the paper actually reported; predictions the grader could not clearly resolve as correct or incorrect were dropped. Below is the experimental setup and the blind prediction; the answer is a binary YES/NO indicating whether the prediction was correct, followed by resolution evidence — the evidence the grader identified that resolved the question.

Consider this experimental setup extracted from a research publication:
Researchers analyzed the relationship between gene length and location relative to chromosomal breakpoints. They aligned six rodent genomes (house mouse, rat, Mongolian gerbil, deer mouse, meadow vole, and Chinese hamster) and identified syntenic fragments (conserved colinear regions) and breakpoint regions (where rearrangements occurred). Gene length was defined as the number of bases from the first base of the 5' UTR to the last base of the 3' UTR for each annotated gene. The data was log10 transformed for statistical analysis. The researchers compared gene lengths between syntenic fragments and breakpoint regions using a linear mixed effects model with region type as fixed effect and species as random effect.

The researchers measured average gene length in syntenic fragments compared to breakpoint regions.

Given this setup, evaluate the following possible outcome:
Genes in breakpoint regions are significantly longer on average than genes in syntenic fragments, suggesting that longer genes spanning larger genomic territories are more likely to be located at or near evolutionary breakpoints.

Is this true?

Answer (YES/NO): NO